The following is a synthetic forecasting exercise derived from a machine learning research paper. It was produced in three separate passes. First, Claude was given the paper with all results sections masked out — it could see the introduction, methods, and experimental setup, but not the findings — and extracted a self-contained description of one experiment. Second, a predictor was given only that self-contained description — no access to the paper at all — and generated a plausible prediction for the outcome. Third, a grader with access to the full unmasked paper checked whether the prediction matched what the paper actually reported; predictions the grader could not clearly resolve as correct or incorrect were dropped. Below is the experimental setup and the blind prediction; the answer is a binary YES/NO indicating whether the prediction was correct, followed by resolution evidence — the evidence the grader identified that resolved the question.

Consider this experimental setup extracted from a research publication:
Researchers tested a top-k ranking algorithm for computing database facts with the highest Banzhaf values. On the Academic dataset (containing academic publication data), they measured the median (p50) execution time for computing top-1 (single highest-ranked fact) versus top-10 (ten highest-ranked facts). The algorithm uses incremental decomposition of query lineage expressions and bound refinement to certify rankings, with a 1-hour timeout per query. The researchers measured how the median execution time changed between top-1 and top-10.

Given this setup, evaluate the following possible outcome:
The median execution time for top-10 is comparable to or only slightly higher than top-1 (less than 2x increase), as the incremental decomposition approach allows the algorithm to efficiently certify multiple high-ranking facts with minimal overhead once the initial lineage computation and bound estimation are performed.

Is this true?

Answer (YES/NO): YES